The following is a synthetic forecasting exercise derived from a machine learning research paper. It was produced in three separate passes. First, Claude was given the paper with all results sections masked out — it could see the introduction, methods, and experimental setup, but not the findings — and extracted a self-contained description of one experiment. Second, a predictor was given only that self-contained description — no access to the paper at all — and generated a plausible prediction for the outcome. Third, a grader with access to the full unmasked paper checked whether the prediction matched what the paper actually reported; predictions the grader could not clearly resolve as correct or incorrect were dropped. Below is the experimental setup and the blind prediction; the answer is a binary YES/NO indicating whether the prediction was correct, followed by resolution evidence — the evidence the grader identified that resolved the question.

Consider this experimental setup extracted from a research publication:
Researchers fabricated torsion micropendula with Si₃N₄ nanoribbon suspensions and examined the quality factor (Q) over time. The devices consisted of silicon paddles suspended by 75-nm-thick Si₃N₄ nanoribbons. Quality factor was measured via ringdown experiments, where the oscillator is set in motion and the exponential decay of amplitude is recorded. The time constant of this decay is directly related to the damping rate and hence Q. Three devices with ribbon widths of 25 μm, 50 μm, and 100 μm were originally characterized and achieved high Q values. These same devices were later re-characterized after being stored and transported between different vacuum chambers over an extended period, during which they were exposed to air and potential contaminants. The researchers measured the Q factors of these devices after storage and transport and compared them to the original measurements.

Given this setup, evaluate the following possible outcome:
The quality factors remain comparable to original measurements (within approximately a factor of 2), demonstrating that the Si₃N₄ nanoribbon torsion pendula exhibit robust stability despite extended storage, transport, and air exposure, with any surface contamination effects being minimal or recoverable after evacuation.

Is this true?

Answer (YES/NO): NO